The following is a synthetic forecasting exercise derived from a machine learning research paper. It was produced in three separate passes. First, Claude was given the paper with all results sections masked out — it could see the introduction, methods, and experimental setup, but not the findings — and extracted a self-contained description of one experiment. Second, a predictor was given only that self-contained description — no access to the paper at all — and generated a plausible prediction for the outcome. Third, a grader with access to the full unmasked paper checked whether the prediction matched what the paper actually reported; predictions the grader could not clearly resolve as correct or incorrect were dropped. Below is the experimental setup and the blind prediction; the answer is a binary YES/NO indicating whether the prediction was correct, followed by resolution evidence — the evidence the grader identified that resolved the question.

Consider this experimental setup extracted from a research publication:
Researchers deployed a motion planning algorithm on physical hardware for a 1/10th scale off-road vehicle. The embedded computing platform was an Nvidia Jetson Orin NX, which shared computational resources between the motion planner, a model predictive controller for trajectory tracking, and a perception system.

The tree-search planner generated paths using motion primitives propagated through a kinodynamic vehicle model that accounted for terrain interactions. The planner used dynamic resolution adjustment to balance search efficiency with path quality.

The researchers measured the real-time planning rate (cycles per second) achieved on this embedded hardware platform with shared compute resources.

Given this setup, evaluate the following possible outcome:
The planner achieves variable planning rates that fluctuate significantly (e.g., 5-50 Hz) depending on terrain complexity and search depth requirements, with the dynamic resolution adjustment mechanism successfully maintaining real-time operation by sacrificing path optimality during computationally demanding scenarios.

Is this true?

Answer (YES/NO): NO